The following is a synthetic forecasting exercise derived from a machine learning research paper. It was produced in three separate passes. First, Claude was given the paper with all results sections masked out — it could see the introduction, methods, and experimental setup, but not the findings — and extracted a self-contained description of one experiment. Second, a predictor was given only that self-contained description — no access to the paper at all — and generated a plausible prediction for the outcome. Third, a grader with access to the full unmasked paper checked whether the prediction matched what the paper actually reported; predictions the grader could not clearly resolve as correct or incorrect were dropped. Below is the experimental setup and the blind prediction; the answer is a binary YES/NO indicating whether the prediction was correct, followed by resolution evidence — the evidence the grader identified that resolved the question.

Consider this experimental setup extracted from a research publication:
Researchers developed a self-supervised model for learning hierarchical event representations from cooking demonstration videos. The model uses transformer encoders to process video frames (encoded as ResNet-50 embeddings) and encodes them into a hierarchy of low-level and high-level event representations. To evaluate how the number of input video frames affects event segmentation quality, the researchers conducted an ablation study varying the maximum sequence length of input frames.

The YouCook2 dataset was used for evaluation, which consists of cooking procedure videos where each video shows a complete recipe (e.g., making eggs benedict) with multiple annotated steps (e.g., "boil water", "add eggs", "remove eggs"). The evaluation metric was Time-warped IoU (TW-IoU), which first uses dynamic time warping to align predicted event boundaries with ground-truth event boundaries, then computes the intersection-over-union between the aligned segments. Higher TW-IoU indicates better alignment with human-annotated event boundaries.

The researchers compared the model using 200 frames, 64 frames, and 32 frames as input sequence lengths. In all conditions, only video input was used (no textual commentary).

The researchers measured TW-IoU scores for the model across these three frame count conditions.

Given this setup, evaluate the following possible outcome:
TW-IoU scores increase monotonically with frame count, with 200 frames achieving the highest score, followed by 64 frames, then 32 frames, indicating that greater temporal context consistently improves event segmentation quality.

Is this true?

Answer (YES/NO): YES